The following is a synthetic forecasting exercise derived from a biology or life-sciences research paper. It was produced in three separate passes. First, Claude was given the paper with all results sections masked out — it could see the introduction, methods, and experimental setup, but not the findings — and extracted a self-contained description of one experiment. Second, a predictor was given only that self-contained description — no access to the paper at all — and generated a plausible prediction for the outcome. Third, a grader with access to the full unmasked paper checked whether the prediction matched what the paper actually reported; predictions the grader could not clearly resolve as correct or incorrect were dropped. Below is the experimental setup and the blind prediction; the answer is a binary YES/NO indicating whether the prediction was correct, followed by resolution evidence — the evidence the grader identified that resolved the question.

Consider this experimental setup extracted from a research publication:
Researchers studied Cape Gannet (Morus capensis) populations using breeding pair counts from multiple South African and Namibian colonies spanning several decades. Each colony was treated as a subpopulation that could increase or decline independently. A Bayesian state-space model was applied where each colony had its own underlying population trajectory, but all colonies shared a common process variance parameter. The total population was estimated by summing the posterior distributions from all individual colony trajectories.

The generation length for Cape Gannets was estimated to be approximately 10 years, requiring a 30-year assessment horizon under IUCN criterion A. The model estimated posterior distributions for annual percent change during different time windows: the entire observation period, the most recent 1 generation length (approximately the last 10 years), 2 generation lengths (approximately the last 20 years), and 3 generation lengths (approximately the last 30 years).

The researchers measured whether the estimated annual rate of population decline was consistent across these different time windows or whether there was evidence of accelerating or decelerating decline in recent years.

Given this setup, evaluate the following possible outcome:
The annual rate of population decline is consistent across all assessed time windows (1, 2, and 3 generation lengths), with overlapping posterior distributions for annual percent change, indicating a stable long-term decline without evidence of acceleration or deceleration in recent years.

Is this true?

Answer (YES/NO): NO